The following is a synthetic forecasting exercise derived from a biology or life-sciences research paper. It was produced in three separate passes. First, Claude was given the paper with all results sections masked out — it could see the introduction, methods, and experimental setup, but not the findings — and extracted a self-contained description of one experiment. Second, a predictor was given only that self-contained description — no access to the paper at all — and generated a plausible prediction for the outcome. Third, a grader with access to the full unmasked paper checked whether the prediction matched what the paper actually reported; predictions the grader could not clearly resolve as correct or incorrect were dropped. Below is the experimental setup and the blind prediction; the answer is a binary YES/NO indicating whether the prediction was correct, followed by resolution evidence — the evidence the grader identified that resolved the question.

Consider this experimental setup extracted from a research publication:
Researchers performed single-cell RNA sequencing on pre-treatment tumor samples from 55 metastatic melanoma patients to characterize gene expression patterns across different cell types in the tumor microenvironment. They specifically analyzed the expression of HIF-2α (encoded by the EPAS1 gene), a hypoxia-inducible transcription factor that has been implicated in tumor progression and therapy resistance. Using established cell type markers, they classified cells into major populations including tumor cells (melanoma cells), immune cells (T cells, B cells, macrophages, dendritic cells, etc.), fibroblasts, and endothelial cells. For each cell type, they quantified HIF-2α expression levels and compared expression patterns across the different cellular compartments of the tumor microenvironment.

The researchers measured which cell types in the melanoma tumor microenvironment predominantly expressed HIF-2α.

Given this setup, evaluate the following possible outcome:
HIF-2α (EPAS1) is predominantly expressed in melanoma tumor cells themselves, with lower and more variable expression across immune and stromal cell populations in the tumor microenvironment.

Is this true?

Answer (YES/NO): NO